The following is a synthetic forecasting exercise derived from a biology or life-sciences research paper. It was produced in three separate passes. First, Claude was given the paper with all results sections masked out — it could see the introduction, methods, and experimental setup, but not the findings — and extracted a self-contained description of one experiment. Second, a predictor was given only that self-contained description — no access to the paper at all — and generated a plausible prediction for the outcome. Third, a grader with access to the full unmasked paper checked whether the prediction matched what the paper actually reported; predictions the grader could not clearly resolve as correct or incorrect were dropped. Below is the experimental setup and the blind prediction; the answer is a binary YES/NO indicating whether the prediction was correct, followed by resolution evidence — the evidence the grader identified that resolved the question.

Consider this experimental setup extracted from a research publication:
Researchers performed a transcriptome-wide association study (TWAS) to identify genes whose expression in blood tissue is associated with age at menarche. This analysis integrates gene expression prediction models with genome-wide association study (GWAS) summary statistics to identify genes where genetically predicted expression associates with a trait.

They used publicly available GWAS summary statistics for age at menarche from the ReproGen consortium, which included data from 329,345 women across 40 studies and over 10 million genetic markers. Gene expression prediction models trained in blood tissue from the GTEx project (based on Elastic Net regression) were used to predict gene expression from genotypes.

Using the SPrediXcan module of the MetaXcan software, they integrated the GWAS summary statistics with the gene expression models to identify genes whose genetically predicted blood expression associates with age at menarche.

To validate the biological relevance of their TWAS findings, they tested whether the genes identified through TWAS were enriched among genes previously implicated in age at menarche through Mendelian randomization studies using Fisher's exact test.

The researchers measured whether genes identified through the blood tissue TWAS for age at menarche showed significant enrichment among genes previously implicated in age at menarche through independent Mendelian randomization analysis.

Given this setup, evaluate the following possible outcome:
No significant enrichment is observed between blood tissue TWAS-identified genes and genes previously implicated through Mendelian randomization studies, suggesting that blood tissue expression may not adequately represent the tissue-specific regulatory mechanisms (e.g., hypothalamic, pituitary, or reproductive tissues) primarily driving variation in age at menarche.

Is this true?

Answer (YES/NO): NO